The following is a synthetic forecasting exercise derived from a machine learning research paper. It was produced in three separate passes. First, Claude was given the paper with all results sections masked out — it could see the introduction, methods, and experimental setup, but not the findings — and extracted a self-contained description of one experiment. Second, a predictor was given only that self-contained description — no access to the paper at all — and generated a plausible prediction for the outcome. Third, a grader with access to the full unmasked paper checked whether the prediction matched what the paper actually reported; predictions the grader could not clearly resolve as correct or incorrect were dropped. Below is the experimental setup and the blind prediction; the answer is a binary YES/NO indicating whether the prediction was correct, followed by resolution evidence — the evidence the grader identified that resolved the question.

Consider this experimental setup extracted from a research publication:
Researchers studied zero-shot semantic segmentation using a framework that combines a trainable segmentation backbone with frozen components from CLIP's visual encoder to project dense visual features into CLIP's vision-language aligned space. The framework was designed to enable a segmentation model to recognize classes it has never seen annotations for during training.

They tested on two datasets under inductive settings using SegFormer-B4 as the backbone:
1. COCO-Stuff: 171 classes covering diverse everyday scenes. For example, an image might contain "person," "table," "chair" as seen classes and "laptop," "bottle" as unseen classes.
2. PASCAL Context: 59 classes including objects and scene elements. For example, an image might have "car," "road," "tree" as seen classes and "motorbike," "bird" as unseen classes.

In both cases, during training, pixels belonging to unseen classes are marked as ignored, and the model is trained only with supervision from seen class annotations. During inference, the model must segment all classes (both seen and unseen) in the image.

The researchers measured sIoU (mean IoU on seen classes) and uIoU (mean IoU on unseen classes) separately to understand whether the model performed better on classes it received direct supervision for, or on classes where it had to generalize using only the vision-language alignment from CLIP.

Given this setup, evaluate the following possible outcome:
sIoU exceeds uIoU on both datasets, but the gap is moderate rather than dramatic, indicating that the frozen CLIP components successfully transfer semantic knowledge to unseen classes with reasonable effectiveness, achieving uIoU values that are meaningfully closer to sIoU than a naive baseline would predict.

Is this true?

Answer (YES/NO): NO